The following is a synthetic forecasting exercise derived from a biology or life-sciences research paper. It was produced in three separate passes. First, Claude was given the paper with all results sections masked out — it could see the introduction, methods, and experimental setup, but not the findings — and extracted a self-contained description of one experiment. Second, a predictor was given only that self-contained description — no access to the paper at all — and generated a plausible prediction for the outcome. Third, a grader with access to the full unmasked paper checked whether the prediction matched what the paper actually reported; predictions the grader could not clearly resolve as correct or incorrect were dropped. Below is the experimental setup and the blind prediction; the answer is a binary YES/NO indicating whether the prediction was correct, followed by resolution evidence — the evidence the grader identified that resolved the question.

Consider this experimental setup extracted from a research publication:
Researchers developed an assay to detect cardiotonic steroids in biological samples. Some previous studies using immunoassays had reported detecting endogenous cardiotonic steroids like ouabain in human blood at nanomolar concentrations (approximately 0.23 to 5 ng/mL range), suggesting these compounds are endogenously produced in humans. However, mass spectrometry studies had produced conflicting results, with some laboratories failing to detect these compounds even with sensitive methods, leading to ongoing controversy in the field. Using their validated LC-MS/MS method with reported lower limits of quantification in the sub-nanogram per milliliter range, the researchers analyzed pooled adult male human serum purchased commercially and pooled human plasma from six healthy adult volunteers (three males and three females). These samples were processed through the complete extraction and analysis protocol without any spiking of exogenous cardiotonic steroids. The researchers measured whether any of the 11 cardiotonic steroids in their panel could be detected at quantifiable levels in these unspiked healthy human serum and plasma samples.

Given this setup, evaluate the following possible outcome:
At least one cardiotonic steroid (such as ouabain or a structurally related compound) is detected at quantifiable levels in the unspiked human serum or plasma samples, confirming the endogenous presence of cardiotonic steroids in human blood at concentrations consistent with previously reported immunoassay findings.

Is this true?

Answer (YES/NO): NO